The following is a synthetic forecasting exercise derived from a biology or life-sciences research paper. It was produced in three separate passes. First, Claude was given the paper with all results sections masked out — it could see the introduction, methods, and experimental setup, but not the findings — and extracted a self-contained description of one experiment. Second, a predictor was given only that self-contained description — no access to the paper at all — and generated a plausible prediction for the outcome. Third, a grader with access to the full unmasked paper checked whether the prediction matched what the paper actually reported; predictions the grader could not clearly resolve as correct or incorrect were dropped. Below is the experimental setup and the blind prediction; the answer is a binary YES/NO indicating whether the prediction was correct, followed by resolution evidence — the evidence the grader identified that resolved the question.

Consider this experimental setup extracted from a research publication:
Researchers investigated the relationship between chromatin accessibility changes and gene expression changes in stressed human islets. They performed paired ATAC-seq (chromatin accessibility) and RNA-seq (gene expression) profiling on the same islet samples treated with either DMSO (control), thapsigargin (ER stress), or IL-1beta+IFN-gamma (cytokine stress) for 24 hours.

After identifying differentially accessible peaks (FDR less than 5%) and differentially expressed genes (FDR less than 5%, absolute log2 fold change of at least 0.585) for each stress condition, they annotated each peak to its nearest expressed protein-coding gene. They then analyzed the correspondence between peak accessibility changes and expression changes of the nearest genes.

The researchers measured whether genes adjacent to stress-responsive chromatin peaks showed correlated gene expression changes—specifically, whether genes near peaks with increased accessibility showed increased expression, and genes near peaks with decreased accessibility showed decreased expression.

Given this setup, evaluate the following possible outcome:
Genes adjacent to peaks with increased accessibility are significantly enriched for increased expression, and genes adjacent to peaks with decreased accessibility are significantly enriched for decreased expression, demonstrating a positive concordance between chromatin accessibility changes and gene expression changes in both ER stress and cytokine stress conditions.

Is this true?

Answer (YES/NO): YES